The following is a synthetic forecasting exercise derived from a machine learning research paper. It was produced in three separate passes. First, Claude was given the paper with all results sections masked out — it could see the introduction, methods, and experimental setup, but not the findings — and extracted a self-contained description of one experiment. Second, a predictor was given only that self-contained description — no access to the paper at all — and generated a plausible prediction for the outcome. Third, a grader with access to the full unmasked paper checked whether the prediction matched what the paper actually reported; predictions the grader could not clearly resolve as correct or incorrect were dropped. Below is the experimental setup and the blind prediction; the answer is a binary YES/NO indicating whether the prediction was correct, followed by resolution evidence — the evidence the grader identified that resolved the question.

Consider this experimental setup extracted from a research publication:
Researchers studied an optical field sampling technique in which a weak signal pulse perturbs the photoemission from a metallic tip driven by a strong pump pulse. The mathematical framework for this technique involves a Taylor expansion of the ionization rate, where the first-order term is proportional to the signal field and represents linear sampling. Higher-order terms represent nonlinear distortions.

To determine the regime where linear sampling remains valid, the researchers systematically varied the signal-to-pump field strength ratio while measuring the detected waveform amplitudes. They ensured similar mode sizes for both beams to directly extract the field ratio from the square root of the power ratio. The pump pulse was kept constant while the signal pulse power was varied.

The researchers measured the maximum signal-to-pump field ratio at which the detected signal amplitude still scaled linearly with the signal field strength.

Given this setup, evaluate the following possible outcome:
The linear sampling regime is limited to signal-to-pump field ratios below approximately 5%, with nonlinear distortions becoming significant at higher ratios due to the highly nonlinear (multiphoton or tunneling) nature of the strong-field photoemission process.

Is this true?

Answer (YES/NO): NO